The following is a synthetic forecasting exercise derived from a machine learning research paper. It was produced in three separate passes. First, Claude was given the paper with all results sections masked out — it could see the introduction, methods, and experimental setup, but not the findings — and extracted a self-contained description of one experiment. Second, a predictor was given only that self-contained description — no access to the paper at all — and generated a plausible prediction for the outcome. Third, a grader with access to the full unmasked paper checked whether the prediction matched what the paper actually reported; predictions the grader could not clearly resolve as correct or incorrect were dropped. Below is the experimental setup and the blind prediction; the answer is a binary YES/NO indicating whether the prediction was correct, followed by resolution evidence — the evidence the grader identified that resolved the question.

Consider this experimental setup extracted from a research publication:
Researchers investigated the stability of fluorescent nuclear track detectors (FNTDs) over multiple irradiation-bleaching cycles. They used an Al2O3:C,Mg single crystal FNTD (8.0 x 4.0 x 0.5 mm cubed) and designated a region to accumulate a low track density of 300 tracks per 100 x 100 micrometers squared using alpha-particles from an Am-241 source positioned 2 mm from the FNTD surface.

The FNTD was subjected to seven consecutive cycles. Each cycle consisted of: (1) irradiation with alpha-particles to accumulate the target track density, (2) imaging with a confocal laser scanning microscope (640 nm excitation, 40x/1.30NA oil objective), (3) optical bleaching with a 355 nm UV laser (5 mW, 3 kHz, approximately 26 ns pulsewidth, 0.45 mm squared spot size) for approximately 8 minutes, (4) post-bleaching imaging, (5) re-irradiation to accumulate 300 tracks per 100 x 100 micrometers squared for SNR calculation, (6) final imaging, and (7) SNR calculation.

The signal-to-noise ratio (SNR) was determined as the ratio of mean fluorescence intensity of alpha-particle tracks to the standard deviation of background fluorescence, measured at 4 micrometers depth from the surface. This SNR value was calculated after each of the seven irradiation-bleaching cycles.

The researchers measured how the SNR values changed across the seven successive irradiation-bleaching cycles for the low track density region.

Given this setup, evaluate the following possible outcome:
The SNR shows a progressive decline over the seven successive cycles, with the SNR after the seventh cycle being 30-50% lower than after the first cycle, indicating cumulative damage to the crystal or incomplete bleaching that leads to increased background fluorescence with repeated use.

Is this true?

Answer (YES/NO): NO